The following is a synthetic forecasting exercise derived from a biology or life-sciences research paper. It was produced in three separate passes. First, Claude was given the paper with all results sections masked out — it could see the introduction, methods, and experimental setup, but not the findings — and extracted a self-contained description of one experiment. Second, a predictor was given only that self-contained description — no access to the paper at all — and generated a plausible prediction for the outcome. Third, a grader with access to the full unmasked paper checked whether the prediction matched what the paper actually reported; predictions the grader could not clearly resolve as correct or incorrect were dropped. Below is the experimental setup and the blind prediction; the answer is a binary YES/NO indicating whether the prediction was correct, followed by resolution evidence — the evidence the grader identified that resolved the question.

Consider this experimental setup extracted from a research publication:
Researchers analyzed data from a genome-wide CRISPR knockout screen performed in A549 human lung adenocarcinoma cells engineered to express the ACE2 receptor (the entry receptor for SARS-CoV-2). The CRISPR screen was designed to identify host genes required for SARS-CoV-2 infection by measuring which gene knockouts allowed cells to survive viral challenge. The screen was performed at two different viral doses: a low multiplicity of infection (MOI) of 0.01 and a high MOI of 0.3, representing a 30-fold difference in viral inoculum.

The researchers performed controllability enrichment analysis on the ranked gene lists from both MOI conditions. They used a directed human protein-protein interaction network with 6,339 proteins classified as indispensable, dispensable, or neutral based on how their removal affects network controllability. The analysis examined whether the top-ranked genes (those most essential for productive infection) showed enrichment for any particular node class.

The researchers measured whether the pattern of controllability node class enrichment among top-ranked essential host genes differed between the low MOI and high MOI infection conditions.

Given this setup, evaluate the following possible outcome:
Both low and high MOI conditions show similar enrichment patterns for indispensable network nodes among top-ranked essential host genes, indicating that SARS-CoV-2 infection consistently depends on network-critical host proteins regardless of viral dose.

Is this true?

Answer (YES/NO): NO